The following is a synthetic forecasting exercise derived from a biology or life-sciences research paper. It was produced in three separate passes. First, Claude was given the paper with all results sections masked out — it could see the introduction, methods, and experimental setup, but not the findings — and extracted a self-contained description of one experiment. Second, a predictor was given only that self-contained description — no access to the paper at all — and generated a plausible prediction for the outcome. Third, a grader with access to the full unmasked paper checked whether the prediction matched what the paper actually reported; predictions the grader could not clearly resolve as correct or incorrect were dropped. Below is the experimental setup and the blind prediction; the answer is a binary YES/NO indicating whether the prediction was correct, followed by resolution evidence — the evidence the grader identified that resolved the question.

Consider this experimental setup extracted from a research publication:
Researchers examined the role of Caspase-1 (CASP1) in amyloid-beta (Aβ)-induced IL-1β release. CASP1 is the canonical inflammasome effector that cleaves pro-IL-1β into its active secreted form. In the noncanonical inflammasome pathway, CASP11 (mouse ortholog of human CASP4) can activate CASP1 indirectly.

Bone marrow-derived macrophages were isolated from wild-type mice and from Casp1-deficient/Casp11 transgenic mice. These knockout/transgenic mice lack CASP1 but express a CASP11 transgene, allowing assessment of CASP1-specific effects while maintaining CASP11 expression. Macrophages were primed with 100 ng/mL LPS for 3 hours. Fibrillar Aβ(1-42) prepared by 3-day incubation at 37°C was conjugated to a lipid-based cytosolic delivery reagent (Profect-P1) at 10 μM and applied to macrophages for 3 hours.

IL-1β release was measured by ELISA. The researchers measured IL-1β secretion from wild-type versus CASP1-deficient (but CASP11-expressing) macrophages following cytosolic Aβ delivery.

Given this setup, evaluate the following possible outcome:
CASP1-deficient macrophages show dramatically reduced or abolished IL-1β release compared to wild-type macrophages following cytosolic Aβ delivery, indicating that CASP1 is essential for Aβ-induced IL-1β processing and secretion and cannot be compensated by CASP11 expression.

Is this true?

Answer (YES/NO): YES